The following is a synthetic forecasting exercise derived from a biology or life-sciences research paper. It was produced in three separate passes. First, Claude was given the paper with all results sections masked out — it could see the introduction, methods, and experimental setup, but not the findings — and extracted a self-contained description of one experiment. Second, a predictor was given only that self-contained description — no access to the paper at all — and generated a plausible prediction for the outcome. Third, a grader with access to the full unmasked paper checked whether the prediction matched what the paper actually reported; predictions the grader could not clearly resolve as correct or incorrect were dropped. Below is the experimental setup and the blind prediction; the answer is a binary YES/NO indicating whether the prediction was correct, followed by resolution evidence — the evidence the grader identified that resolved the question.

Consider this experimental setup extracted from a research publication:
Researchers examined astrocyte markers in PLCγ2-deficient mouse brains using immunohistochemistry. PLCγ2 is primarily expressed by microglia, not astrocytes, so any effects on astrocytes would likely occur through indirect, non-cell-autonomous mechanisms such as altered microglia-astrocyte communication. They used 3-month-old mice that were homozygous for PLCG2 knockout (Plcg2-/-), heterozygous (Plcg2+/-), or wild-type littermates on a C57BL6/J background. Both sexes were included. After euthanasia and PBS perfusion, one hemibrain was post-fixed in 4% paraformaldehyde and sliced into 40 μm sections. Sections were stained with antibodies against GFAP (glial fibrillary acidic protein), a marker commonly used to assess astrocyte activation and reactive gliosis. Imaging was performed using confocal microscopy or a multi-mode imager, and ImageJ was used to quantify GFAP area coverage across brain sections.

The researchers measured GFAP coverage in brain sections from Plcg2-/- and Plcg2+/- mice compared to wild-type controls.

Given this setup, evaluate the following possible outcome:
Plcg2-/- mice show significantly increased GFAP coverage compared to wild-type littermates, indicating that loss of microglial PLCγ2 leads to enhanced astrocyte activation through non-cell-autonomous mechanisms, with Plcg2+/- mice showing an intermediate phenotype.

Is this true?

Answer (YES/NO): NO